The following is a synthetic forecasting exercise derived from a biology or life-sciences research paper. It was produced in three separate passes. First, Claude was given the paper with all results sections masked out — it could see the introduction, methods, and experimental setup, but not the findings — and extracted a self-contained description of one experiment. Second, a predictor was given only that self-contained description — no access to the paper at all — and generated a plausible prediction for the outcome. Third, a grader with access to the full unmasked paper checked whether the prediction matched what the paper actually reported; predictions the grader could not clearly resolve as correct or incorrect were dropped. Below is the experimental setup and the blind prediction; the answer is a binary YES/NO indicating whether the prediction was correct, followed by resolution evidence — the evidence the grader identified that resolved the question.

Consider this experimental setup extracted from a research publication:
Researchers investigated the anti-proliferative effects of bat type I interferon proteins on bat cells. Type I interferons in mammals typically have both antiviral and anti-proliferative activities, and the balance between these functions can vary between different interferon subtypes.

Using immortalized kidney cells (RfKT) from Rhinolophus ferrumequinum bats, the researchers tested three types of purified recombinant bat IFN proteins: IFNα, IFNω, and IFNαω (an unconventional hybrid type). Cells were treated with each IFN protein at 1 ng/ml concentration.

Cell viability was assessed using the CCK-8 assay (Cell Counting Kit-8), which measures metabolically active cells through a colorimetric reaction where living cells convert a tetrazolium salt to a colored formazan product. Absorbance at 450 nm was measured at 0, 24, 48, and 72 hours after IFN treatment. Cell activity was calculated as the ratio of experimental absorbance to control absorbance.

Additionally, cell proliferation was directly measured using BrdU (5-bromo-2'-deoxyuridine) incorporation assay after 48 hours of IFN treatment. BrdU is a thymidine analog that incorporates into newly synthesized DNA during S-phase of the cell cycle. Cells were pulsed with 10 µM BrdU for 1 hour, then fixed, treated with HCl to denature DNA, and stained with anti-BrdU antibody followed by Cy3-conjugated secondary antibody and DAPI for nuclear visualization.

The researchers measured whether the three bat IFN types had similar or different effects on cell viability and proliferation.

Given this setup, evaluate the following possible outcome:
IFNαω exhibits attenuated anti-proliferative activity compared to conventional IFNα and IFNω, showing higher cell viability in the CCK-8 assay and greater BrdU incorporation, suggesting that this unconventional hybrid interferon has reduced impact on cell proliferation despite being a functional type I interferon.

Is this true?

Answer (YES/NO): NO